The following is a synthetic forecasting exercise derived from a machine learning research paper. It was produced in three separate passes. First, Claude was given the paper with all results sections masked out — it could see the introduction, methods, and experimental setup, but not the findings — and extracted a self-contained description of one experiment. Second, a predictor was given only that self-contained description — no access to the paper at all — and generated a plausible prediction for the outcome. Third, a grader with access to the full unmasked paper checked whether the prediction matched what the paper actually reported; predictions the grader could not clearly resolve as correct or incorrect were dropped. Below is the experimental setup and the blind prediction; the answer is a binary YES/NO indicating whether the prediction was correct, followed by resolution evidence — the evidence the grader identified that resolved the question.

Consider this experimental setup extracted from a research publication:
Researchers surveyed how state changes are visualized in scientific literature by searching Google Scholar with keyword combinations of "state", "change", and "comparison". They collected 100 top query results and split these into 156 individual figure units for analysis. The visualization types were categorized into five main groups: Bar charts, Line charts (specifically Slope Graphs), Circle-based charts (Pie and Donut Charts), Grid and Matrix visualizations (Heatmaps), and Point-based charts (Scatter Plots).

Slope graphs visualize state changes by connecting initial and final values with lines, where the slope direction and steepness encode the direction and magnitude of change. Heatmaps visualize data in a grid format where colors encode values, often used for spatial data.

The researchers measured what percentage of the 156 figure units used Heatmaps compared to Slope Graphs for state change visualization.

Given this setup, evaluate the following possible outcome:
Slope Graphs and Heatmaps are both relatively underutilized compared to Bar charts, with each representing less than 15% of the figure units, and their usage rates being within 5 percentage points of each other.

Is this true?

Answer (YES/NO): NO